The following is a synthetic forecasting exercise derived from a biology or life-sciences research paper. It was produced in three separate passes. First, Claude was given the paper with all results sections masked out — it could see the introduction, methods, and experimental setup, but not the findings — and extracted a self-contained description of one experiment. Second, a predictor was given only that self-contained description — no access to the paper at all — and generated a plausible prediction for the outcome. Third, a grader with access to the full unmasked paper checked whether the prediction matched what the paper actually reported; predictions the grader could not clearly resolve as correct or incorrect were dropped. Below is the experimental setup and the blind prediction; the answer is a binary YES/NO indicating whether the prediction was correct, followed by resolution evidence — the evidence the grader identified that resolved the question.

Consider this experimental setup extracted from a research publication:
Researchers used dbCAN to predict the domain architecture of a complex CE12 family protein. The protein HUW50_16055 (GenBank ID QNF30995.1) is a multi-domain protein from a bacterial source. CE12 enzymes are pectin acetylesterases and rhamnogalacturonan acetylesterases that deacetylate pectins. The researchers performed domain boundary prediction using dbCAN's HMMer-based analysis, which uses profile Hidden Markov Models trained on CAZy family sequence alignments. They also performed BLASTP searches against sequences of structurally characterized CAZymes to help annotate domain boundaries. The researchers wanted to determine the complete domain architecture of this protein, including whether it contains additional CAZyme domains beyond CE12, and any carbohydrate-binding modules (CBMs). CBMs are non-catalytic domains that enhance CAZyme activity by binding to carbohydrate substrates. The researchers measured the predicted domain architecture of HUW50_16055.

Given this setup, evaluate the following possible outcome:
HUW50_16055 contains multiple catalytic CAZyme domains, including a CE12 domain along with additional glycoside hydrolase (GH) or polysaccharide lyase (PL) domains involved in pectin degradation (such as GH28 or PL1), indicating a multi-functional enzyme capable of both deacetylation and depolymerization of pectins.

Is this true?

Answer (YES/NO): YES